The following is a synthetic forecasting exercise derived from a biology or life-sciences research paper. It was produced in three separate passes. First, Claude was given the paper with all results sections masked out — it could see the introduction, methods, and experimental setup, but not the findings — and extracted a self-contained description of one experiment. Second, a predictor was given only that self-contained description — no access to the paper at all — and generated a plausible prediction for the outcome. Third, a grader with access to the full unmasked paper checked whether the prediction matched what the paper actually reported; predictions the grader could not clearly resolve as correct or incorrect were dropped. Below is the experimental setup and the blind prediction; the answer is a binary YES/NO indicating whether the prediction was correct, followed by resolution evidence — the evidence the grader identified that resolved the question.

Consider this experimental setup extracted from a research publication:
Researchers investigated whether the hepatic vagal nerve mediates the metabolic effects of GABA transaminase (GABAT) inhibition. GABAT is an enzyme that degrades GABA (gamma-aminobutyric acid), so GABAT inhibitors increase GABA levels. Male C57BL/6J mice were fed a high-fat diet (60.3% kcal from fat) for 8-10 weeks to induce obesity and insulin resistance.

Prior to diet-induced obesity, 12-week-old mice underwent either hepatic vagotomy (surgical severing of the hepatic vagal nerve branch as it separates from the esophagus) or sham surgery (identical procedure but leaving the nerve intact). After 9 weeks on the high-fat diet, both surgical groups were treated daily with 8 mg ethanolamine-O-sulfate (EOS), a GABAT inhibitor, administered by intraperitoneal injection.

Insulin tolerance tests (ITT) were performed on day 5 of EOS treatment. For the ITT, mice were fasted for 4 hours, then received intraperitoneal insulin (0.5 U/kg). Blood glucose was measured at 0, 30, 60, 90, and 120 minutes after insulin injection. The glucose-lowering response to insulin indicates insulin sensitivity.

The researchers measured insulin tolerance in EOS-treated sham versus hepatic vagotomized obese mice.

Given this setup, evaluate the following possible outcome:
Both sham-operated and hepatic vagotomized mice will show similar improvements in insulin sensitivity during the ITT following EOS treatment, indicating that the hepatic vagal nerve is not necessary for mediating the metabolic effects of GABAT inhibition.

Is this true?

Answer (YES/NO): NO